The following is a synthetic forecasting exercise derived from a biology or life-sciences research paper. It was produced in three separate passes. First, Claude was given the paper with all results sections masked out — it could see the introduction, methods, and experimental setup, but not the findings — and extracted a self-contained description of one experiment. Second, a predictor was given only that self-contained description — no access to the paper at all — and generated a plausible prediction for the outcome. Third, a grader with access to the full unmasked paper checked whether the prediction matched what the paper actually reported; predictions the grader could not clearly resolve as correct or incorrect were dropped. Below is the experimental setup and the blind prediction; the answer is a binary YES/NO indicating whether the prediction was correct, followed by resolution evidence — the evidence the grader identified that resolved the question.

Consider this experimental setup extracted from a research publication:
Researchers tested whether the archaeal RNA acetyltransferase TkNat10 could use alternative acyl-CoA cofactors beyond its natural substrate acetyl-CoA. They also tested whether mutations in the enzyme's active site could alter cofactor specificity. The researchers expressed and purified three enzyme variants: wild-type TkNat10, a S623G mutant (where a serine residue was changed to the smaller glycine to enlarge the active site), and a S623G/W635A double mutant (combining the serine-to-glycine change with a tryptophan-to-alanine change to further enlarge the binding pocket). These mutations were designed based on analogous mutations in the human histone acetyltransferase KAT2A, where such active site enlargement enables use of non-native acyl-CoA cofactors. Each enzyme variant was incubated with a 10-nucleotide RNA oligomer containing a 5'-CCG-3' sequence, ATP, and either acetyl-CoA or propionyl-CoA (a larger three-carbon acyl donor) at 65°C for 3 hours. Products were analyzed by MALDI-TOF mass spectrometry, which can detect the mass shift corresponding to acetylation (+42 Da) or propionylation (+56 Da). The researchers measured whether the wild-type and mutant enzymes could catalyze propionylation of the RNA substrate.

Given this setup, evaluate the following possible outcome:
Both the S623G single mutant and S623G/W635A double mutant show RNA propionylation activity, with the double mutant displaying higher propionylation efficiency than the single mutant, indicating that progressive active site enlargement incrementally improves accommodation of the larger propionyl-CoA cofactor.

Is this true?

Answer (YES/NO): NO